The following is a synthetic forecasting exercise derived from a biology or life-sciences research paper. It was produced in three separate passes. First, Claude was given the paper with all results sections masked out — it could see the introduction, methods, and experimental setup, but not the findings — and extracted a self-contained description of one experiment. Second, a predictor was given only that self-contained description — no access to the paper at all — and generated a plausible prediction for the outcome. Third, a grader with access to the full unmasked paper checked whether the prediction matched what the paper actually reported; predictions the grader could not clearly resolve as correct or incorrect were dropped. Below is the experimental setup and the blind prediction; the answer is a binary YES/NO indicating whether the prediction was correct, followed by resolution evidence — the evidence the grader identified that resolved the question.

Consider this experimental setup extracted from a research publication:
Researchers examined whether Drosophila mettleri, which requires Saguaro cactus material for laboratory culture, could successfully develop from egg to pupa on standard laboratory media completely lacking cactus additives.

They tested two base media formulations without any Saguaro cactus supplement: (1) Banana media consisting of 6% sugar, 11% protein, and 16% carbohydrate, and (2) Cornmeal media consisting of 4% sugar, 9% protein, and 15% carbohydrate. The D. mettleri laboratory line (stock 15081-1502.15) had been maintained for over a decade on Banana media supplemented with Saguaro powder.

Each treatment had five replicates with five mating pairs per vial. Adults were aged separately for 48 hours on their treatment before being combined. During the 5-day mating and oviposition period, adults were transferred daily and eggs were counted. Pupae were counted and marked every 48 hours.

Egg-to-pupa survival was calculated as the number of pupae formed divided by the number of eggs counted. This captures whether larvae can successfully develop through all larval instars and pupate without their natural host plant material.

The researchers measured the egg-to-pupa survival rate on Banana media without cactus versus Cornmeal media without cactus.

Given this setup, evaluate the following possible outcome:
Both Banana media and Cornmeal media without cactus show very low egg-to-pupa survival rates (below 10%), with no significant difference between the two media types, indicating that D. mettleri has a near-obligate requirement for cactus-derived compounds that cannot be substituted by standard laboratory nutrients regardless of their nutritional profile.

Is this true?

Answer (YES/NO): NO